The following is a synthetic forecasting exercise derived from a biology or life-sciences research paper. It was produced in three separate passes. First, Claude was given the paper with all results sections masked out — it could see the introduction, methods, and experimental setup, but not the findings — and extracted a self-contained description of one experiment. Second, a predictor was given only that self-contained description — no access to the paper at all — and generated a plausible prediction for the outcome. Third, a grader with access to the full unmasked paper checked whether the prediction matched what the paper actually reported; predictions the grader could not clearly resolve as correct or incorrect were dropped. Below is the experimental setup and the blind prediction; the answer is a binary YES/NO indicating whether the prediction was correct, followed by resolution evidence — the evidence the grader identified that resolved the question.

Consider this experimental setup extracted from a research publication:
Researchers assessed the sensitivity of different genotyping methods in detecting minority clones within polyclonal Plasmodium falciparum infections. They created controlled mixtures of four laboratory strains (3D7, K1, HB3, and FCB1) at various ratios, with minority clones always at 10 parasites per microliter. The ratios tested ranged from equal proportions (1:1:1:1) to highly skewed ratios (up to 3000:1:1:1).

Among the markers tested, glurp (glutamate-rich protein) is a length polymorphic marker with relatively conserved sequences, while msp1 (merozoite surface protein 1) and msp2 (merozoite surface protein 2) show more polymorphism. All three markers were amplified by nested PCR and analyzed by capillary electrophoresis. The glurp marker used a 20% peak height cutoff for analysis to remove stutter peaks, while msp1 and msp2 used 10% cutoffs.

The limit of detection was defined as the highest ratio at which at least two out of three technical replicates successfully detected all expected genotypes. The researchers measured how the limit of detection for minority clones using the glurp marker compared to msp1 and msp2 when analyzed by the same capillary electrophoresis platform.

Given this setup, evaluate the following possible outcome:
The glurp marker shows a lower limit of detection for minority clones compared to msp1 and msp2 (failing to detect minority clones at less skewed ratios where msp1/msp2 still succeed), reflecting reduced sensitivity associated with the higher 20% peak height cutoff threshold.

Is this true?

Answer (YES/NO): YES